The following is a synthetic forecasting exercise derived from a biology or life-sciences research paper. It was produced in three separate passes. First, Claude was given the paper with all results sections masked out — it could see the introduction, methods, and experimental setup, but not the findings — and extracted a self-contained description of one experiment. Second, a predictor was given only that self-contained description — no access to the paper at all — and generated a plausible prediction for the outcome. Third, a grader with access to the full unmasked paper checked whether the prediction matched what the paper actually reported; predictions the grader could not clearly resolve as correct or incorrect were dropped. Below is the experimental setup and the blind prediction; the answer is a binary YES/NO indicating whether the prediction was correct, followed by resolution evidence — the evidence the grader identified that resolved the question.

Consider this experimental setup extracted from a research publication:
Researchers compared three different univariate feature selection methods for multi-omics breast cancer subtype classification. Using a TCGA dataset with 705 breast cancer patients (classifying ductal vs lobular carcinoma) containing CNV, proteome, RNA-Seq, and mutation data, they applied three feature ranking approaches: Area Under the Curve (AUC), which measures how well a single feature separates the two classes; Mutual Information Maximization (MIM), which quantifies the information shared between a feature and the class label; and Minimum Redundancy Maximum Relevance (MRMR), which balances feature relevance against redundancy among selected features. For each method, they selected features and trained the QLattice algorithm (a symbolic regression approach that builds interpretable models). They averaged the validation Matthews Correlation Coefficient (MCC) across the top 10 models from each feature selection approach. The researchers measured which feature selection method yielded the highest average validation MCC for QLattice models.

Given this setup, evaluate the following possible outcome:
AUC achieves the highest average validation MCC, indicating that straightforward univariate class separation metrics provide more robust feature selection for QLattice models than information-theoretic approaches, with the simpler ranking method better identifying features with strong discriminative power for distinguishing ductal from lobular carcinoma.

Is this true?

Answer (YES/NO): NO